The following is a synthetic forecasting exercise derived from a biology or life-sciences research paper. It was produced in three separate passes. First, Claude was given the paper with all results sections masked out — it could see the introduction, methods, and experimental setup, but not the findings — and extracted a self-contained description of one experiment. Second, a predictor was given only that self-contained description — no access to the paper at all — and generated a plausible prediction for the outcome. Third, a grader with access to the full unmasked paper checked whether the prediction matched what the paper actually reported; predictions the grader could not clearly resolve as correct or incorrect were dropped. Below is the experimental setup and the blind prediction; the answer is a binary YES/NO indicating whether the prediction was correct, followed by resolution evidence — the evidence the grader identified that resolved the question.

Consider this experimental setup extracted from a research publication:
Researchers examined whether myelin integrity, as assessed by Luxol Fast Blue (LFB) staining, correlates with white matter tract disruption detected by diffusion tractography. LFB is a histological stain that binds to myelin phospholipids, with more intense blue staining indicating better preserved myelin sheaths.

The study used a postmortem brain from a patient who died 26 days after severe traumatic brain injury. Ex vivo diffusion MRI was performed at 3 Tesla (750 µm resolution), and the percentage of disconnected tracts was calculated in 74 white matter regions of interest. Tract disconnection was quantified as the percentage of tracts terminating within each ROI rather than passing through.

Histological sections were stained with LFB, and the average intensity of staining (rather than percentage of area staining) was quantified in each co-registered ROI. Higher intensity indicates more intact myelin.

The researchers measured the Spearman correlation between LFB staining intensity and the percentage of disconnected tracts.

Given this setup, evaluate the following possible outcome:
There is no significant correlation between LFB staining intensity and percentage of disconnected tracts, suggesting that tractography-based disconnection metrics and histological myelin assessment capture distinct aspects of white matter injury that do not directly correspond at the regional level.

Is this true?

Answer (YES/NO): YES